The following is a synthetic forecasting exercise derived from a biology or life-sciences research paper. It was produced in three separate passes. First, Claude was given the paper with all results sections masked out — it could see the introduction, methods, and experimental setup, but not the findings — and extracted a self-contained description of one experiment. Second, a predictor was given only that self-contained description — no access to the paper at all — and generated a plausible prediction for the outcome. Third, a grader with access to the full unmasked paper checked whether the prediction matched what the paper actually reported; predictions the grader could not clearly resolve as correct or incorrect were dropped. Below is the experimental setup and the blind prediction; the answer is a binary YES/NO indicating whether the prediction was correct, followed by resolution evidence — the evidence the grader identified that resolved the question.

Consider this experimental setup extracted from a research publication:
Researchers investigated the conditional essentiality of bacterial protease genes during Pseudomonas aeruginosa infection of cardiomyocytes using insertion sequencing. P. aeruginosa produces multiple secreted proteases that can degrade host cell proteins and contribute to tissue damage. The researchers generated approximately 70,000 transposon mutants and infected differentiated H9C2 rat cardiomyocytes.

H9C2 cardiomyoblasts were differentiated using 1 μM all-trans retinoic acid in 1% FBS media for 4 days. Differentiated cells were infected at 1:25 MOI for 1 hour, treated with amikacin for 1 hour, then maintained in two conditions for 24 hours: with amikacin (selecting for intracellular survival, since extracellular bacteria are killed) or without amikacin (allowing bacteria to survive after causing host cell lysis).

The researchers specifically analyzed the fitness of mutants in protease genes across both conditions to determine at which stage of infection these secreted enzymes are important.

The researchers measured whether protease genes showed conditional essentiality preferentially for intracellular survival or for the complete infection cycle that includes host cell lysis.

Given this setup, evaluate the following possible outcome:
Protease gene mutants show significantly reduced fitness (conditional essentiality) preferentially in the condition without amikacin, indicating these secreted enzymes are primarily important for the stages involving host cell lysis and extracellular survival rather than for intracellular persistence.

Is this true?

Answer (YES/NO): YES